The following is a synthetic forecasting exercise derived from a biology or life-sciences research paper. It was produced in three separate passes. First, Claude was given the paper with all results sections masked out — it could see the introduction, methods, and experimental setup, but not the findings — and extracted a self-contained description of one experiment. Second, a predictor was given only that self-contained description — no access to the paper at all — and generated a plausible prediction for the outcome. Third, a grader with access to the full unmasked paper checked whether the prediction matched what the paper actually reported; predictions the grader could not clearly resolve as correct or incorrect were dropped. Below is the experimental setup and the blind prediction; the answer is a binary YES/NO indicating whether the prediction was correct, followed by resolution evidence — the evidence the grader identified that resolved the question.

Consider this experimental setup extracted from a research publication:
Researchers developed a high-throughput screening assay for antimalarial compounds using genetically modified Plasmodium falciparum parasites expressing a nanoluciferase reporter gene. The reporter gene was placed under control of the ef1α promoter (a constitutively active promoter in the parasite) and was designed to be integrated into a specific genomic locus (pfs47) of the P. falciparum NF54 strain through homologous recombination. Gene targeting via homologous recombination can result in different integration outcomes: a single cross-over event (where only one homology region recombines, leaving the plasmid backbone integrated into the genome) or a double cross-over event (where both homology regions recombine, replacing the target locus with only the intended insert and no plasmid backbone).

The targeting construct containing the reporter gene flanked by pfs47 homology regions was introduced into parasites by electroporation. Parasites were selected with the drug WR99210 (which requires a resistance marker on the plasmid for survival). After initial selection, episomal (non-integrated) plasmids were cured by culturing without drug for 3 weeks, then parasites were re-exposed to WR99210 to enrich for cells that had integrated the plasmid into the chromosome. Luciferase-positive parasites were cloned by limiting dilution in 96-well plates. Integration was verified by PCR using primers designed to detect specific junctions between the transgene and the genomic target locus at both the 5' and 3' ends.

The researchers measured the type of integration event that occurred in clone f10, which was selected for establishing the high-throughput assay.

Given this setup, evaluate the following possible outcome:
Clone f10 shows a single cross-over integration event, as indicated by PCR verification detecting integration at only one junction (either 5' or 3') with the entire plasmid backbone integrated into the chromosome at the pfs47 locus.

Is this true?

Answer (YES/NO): YES